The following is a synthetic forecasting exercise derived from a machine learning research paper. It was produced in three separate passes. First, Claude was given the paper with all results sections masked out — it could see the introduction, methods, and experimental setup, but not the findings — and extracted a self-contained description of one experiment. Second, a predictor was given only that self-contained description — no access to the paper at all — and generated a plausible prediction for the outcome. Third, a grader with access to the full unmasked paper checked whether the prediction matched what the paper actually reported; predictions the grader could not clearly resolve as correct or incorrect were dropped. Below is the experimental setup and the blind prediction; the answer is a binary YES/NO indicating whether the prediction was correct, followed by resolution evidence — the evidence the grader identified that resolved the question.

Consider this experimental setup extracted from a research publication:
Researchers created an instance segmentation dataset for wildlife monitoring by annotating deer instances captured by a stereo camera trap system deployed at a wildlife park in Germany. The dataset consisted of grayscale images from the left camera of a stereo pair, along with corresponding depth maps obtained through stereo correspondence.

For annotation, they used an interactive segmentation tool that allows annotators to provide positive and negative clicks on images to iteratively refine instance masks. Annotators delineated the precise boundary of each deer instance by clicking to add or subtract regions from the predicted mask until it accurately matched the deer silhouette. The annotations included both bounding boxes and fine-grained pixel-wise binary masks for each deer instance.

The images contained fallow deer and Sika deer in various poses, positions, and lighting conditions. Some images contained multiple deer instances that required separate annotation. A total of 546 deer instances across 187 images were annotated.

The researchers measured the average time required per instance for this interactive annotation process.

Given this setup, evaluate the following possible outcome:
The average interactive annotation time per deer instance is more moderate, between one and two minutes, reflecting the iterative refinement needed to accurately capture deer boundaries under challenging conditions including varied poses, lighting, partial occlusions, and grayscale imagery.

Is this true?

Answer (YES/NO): NO